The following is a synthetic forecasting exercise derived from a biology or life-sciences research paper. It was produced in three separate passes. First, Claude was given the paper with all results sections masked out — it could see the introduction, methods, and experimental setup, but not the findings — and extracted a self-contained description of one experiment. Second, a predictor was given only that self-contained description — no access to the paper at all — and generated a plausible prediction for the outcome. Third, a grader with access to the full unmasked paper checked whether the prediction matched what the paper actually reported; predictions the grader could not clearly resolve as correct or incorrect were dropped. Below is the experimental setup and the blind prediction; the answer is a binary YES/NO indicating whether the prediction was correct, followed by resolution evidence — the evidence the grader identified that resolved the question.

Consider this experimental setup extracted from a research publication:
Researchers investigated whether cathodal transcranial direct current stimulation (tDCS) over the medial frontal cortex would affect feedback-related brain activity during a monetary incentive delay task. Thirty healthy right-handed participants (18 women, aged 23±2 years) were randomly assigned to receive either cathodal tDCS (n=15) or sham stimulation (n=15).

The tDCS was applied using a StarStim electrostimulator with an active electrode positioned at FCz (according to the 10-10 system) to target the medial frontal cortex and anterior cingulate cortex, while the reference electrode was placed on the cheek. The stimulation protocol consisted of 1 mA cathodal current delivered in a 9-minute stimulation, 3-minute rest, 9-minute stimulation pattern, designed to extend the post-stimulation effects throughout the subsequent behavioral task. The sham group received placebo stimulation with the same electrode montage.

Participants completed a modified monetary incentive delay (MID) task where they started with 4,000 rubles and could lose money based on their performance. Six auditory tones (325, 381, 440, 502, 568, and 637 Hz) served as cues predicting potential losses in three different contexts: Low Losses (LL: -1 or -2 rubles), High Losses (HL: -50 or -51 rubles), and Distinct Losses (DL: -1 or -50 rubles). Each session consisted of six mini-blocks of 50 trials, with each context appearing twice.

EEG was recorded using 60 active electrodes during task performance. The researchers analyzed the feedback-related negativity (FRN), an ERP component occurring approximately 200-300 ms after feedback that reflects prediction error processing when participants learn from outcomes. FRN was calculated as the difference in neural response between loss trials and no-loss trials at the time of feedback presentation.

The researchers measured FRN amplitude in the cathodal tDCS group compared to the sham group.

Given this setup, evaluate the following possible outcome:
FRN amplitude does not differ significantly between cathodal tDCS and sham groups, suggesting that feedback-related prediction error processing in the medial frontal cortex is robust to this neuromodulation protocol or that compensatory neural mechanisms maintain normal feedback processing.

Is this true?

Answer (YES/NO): NO